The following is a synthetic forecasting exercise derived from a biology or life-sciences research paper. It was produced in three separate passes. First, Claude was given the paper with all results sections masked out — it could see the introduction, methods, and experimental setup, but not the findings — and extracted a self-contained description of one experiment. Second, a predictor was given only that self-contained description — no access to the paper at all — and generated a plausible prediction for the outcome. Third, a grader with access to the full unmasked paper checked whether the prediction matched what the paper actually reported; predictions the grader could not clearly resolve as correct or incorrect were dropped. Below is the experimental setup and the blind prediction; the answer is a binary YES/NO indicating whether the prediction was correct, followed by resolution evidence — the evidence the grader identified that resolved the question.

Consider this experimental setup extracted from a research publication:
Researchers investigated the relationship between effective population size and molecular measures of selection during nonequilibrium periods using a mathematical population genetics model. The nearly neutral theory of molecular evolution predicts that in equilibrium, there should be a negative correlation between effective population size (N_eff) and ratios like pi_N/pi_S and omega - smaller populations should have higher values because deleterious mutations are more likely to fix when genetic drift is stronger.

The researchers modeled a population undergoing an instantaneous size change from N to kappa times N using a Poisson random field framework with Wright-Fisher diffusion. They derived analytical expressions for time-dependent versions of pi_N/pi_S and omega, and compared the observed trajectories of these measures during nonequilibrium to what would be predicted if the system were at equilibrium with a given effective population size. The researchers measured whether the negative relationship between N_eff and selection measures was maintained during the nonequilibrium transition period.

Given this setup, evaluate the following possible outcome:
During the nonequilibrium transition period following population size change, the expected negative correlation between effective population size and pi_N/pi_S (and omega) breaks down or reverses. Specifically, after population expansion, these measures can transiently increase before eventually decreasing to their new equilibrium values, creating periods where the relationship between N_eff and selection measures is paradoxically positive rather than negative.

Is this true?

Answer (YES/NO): NO